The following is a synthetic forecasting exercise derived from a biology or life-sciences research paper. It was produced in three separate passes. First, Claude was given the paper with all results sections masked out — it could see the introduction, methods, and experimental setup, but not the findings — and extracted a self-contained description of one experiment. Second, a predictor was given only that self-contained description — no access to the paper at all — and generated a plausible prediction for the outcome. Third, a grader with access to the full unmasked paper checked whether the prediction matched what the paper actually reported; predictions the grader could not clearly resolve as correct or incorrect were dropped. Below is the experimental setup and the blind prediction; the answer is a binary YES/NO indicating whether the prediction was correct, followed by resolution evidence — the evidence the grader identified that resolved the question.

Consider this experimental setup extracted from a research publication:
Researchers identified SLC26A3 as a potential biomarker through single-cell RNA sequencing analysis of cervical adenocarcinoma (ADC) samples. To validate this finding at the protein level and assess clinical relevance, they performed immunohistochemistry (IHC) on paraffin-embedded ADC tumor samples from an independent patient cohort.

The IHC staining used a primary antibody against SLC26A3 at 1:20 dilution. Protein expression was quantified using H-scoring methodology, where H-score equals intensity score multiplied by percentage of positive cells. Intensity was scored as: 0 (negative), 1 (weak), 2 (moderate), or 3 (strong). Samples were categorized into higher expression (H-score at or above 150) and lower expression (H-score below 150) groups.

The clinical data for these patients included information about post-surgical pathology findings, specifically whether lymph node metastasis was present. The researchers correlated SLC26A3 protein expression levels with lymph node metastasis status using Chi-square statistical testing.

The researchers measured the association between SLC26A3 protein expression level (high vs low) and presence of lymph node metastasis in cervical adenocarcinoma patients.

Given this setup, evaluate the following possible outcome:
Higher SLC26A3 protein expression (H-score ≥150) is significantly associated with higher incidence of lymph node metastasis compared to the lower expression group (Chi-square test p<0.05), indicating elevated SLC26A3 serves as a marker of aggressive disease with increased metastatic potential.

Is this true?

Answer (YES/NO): YES